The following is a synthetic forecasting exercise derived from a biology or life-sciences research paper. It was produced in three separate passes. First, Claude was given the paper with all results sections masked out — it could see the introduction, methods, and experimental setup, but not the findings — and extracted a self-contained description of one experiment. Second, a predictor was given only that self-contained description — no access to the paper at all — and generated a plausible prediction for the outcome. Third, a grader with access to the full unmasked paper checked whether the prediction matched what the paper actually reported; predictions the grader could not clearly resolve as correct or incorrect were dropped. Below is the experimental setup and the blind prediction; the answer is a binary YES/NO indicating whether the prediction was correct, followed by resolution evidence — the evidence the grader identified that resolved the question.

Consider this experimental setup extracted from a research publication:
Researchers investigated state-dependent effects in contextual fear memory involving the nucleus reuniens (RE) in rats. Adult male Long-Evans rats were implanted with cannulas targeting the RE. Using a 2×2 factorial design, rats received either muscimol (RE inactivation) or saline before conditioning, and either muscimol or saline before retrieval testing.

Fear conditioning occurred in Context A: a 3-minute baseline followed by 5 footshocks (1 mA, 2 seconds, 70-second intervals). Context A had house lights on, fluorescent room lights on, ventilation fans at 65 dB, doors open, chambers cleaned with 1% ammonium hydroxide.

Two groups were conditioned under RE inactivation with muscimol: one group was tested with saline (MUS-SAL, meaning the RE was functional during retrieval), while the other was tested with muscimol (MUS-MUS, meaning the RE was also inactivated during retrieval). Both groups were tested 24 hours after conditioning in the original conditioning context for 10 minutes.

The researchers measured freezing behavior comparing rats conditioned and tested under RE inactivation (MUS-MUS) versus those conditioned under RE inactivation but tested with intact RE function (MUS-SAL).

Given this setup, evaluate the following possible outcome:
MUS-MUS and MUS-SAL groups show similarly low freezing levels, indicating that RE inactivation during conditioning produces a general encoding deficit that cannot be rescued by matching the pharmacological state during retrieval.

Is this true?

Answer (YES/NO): NO